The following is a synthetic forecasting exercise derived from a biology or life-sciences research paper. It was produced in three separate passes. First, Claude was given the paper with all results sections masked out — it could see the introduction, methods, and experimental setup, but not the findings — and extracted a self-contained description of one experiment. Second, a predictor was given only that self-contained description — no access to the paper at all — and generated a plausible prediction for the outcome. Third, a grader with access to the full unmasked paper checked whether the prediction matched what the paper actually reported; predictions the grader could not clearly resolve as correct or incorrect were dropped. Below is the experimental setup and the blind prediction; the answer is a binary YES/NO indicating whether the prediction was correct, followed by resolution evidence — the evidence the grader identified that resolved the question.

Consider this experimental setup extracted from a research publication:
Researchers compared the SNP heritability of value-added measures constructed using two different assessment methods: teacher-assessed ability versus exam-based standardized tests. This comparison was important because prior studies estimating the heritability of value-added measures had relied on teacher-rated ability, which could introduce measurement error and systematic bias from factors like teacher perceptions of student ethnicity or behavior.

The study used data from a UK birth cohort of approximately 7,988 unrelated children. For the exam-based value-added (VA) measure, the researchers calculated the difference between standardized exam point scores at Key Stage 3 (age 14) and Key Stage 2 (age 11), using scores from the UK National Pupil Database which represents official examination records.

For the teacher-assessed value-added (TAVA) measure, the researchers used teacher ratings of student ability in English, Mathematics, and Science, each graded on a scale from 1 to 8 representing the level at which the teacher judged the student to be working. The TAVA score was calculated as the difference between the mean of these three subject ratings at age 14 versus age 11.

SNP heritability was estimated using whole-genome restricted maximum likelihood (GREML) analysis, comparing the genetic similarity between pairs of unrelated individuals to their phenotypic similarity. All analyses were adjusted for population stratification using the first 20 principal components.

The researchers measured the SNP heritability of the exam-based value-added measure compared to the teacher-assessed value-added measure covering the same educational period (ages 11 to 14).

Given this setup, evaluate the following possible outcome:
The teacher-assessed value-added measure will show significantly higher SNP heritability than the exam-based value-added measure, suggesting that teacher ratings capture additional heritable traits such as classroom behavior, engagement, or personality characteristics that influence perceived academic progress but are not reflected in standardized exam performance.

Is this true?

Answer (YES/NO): YES